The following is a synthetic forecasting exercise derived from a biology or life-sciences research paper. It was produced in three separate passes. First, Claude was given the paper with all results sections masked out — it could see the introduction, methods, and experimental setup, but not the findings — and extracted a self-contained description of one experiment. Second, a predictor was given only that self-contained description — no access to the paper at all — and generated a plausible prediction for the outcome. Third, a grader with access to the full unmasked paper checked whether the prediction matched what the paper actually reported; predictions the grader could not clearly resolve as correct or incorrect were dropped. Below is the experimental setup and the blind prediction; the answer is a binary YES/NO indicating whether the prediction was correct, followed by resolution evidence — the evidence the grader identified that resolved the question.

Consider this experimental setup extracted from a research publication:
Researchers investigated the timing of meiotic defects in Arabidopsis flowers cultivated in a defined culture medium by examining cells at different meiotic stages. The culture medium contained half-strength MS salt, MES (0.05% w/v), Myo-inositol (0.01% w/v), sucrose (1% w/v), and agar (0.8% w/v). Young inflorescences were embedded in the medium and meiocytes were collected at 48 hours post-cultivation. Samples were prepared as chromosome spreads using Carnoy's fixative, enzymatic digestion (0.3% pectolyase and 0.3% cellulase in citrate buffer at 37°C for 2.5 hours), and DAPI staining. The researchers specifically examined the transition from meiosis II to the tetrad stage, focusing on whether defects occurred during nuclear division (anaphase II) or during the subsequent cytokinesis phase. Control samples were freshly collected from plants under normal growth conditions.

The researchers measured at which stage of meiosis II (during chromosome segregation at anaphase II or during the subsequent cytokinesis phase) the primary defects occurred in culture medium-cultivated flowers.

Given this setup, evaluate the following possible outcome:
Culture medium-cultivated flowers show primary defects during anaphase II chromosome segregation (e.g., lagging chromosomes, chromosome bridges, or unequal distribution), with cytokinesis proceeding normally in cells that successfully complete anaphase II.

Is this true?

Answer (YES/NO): NO